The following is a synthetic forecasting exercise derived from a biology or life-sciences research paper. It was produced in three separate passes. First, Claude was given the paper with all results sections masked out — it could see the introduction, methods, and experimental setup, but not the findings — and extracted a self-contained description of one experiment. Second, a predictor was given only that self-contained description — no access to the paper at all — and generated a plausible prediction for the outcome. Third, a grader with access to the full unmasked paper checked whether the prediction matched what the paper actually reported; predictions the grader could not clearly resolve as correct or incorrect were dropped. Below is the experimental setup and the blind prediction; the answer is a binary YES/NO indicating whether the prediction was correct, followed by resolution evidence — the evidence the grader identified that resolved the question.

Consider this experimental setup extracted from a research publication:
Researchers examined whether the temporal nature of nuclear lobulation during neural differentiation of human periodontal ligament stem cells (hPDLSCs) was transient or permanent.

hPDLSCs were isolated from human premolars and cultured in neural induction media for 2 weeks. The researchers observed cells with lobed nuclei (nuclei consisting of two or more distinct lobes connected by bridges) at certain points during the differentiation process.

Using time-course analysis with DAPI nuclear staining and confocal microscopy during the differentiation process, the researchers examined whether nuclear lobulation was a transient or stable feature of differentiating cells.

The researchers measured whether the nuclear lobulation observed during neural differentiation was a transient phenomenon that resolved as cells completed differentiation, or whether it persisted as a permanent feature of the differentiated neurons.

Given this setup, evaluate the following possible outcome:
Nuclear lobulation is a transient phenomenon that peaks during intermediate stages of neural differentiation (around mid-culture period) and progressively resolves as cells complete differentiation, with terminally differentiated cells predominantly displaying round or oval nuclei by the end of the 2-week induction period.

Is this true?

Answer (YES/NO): NO